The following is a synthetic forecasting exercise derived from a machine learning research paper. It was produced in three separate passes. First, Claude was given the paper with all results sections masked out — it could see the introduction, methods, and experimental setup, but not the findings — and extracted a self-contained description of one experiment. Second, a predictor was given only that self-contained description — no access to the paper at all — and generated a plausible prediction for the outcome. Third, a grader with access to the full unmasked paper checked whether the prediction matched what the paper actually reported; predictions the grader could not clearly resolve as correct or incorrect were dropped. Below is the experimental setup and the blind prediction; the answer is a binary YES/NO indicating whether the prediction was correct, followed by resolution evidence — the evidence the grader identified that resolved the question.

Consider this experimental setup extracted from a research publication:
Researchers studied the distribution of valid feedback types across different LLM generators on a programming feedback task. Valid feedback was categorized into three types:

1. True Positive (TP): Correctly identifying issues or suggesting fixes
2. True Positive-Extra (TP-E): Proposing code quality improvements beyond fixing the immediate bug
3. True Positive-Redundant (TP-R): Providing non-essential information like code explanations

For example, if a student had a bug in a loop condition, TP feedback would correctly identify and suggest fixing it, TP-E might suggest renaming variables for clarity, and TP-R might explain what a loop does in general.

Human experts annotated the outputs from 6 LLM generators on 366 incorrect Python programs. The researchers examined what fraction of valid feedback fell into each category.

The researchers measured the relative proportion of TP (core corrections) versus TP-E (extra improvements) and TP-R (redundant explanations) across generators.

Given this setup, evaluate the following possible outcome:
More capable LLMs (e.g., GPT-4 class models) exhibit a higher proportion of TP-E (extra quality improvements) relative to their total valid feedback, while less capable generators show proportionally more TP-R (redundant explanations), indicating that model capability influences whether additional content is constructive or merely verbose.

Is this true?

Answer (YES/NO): NO